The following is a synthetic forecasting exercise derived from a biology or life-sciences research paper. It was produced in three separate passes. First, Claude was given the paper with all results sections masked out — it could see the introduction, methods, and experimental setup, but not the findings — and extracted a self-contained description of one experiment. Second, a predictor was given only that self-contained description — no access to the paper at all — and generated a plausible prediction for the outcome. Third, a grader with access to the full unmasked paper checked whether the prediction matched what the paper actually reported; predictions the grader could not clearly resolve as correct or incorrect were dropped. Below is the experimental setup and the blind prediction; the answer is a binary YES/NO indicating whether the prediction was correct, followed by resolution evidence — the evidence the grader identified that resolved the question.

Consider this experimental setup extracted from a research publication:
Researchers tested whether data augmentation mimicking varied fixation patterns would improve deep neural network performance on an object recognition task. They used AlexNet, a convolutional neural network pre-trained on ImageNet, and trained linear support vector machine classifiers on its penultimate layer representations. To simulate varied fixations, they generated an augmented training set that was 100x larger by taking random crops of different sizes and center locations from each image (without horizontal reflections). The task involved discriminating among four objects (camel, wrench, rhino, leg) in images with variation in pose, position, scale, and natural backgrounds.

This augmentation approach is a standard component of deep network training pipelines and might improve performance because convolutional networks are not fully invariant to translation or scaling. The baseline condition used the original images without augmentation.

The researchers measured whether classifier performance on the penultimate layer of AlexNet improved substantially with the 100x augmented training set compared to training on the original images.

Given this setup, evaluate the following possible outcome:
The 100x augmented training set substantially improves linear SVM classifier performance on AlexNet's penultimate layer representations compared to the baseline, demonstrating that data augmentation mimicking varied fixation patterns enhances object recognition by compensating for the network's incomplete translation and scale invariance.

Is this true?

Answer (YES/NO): NO